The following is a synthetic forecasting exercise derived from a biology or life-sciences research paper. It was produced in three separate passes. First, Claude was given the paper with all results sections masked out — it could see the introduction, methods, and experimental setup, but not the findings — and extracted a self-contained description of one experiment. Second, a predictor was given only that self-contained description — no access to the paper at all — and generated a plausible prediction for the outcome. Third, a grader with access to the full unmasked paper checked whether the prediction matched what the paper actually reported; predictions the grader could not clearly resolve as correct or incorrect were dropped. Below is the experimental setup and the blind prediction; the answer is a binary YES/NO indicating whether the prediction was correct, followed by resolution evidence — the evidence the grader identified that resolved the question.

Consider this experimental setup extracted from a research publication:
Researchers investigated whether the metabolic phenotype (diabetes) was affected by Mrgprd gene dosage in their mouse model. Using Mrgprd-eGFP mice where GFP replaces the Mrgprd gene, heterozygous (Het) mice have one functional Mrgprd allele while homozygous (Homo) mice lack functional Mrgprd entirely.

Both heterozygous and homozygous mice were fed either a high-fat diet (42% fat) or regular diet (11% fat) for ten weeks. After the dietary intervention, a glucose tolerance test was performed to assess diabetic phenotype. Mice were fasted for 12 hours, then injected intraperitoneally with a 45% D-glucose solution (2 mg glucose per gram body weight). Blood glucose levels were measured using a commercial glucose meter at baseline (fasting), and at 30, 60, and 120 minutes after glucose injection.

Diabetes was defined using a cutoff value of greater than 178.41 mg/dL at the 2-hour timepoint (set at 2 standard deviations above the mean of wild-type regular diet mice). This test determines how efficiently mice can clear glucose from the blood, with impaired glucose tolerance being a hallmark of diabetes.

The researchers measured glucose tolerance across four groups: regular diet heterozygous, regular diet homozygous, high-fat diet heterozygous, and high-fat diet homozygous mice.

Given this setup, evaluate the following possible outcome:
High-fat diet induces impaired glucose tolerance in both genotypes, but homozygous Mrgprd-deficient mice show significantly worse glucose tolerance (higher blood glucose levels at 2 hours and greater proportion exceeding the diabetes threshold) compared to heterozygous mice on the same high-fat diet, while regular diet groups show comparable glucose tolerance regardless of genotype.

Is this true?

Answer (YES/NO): NO